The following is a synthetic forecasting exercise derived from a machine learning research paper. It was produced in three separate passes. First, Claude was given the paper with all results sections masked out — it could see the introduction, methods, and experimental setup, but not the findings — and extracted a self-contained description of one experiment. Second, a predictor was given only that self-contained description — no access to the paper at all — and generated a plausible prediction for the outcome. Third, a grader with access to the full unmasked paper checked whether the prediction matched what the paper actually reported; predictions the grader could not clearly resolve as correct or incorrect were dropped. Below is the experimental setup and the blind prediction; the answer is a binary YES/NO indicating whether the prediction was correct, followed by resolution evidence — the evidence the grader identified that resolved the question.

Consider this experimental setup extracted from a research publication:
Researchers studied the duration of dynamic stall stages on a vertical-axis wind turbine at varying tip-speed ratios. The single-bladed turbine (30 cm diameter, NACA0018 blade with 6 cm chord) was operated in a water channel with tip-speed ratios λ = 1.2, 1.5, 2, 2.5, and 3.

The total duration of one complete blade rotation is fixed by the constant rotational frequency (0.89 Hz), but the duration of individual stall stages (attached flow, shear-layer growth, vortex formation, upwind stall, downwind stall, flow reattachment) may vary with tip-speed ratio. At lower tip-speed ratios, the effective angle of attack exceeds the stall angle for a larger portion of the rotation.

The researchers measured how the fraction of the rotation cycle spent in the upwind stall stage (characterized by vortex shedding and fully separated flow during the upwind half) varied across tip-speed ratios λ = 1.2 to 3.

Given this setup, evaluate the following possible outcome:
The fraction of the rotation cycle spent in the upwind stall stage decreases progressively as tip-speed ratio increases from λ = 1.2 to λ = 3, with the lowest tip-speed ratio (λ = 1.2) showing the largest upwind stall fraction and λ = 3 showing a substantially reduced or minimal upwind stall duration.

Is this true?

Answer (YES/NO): YES